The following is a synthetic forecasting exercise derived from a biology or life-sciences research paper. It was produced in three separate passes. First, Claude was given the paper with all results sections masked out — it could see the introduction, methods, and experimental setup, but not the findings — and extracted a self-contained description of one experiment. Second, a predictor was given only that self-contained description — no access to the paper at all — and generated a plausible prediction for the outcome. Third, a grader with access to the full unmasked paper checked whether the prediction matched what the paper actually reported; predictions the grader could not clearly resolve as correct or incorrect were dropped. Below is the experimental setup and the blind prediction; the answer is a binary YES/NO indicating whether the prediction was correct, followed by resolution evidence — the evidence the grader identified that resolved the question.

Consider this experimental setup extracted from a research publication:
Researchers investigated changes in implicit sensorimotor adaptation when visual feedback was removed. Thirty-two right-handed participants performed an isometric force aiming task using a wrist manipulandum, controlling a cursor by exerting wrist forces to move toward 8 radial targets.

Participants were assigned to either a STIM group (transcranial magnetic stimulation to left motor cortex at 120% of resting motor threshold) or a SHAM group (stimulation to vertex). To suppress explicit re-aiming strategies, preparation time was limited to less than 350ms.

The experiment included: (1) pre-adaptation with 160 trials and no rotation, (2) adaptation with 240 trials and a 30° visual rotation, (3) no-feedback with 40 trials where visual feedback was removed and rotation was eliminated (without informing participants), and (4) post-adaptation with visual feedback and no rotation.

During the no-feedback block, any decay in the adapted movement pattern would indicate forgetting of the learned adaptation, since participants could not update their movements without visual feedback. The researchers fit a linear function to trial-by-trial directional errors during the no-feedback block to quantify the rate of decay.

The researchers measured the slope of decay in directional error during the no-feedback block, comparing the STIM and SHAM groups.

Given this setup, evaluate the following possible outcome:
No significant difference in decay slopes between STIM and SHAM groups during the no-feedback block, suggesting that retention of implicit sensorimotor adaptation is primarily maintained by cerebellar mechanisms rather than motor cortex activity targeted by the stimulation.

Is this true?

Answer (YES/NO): NO